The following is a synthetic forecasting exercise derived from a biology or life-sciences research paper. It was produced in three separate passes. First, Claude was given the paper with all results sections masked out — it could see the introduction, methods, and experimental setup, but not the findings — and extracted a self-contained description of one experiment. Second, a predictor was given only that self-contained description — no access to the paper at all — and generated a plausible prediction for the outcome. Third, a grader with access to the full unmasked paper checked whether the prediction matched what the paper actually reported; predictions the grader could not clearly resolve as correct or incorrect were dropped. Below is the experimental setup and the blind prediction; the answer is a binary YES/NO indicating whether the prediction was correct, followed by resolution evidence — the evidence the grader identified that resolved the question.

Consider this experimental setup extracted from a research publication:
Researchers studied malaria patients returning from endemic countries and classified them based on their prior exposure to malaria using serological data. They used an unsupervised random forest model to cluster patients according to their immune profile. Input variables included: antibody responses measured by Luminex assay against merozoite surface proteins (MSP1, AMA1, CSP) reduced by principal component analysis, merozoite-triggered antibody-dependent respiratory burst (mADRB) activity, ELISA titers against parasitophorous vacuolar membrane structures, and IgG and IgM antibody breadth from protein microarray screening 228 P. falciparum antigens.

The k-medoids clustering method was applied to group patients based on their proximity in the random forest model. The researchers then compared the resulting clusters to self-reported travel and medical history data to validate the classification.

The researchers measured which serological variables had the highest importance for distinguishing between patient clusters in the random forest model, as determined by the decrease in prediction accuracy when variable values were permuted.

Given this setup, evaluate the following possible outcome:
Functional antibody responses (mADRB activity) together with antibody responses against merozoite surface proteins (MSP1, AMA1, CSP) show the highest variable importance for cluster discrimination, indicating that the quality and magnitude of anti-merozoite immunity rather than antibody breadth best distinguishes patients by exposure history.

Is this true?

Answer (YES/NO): NO